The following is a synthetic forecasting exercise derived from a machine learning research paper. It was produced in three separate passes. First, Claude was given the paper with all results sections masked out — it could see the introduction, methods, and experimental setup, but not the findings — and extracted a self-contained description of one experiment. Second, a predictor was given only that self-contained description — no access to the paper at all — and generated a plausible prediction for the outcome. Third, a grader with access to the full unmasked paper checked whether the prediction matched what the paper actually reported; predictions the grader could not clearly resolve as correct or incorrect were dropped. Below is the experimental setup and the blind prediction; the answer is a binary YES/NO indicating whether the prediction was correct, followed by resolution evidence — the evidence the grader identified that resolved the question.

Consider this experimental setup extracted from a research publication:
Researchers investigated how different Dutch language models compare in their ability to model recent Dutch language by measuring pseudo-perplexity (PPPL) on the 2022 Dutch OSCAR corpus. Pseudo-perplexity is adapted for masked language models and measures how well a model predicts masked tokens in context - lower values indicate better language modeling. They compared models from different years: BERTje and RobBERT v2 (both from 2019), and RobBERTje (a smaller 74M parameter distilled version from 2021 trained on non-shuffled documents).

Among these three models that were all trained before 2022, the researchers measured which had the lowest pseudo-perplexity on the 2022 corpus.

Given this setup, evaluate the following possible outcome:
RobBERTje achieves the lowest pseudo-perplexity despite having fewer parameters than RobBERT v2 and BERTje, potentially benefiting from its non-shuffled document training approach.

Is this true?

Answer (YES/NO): NO